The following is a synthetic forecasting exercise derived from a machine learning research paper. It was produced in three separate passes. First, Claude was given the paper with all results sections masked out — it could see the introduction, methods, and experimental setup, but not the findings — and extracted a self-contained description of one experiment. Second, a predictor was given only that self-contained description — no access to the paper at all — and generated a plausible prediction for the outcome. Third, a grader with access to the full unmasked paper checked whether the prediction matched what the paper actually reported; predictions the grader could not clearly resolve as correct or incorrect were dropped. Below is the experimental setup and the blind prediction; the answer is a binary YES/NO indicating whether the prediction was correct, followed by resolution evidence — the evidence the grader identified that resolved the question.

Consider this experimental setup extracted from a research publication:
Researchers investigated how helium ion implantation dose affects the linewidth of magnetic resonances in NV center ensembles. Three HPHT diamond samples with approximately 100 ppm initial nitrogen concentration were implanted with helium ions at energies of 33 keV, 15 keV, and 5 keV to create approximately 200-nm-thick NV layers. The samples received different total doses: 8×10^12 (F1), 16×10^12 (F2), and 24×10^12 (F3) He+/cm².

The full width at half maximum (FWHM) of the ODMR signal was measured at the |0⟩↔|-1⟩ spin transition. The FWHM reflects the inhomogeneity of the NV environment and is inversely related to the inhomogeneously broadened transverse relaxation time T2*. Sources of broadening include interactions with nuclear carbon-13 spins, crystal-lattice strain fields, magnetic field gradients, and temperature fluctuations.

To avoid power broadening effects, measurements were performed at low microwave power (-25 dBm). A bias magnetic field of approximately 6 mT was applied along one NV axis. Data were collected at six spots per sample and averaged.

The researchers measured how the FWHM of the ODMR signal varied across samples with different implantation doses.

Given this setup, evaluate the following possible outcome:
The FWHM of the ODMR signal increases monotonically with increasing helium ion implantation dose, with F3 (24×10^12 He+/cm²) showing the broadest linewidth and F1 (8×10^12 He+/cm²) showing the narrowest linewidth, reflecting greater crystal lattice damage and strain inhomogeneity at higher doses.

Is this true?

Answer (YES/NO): NO